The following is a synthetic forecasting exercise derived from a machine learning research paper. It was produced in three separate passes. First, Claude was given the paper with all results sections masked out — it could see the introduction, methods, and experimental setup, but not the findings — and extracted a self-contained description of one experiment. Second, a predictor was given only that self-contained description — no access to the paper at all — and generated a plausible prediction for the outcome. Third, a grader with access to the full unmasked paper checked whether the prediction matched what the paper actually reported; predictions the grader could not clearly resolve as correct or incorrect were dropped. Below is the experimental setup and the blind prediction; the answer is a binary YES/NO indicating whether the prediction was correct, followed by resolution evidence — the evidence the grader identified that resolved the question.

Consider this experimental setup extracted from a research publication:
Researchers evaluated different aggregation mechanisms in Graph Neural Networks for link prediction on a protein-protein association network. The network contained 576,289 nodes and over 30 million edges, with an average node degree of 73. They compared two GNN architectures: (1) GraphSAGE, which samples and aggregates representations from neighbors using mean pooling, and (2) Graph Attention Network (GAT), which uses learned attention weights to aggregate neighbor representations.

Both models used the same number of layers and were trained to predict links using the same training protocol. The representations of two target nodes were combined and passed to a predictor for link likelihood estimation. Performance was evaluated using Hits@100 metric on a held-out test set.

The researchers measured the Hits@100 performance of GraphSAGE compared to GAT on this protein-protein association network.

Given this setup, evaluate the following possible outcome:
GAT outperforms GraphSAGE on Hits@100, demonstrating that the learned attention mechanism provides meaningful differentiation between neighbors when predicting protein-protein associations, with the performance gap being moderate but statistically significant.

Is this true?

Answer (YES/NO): NO